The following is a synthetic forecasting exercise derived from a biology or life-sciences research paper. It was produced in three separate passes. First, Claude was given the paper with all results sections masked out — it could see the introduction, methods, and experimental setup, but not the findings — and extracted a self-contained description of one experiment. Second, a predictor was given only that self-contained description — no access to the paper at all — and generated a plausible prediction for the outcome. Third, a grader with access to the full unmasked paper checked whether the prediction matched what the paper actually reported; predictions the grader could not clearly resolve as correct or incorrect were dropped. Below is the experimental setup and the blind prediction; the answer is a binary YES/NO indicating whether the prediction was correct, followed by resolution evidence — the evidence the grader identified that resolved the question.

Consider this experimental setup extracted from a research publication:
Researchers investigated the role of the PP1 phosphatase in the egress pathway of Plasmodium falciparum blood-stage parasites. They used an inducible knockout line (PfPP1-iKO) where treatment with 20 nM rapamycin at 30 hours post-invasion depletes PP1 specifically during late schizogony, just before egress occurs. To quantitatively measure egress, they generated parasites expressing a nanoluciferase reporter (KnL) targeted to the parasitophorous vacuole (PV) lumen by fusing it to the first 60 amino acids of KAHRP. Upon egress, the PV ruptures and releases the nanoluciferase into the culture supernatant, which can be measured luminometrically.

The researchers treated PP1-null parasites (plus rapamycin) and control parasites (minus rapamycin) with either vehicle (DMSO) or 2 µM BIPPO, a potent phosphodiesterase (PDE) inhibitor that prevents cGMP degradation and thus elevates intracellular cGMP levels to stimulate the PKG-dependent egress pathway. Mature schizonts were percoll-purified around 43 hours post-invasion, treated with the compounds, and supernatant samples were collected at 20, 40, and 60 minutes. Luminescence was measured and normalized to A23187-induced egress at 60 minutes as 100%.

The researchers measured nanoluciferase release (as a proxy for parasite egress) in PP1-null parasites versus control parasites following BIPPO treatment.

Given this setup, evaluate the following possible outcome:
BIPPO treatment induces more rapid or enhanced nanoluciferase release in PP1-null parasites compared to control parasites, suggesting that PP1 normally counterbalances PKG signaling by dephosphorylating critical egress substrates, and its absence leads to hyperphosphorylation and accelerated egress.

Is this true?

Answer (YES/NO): NO